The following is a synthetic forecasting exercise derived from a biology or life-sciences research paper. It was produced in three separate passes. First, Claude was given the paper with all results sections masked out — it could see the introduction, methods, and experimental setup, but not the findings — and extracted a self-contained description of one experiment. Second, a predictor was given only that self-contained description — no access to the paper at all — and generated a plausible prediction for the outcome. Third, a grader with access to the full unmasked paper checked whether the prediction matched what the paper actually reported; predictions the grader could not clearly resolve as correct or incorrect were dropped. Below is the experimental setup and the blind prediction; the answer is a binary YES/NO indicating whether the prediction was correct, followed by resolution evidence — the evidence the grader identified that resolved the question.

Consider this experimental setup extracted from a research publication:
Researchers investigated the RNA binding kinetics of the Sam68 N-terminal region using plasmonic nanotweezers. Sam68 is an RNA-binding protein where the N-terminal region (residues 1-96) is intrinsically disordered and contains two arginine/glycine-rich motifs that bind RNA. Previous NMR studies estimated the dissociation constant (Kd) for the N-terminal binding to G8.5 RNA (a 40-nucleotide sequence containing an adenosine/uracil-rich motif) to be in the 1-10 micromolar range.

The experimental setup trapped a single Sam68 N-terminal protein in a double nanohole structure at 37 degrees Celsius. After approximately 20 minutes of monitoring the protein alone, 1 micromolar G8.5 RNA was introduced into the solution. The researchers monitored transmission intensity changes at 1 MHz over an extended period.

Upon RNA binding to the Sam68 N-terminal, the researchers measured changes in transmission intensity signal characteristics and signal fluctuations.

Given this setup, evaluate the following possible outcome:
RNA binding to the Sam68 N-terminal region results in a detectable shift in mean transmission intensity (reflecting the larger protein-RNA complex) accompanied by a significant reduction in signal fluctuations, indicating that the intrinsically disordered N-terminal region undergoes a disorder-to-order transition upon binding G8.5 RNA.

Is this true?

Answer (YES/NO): YES